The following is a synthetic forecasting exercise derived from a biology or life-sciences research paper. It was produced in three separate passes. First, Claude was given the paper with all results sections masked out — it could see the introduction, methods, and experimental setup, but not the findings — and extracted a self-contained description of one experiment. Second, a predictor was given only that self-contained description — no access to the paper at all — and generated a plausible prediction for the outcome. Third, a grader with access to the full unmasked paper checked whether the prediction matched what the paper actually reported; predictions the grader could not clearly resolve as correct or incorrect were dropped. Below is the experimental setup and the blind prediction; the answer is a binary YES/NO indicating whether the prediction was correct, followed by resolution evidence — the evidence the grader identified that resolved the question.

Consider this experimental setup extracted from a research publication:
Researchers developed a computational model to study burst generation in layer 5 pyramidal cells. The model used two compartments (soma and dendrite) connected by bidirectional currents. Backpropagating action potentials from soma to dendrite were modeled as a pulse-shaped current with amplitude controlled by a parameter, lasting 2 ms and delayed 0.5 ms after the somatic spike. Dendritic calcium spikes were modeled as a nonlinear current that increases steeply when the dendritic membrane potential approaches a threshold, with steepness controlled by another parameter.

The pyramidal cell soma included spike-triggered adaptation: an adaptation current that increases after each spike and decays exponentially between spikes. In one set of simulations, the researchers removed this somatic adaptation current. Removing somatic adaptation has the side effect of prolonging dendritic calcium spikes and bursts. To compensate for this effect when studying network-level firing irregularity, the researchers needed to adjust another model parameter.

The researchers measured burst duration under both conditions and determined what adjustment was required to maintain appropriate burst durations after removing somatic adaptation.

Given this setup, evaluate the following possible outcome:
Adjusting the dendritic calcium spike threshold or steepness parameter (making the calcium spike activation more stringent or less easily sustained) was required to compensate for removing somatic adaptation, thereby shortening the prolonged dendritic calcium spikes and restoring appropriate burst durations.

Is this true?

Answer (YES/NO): NO